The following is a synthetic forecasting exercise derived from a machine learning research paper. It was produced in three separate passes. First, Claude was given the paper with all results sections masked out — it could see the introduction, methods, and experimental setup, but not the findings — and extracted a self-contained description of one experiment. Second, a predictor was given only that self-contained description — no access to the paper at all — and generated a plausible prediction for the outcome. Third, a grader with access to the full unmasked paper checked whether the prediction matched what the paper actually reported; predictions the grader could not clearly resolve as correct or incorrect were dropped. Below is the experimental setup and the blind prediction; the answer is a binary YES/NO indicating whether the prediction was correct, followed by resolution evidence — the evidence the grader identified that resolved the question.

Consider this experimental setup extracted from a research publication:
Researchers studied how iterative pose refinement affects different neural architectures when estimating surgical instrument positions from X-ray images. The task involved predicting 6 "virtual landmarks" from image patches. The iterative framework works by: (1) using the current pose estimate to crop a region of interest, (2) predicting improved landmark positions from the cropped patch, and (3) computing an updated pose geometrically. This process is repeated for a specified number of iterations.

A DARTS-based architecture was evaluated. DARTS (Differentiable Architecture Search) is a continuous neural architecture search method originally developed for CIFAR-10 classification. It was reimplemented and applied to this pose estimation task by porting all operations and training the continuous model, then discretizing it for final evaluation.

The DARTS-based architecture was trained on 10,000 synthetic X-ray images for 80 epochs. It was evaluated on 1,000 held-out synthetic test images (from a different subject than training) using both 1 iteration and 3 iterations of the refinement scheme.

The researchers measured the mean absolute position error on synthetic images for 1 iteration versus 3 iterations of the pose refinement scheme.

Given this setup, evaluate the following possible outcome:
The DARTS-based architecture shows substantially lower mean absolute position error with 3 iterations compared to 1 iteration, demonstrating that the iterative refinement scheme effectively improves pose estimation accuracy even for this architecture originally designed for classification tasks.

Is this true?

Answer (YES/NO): NO